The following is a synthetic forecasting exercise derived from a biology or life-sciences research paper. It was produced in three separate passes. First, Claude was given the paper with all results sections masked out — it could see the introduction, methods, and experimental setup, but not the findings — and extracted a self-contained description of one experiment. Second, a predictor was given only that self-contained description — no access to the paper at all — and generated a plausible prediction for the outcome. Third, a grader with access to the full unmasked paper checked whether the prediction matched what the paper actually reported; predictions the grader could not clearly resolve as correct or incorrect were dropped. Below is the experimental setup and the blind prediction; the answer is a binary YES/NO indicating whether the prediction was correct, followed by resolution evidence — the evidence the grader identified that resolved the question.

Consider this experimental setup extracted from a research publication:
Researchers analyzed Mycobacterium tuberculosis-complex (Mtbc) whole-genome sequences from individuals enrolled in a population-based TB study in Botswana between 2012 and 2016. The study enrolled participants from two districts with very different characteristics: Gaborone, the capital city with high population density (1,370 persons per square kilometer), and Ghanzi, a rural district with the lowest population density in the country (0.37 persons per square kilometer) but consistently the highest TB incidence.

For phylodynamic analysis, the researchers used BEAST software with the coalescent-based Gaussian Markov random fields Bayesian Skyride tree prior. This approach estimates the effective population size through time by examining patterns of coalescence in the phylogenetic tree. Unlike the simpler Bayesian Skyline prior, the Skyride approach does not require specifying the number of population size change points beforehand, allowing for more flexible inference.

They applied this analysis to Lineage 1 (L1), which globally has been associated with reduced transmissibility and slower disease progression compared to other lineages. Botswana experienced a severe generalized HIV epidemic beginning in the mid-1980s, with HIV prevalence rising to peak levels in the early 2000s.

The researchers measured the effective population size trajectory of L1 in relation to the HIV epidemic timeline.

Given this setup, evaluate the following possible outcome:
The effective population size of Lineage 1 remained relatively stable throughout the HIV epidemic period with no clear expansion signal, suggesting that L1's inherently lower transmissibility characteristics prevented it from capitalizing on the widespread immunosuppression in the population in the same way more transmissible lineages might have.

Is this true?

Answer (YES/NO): NO